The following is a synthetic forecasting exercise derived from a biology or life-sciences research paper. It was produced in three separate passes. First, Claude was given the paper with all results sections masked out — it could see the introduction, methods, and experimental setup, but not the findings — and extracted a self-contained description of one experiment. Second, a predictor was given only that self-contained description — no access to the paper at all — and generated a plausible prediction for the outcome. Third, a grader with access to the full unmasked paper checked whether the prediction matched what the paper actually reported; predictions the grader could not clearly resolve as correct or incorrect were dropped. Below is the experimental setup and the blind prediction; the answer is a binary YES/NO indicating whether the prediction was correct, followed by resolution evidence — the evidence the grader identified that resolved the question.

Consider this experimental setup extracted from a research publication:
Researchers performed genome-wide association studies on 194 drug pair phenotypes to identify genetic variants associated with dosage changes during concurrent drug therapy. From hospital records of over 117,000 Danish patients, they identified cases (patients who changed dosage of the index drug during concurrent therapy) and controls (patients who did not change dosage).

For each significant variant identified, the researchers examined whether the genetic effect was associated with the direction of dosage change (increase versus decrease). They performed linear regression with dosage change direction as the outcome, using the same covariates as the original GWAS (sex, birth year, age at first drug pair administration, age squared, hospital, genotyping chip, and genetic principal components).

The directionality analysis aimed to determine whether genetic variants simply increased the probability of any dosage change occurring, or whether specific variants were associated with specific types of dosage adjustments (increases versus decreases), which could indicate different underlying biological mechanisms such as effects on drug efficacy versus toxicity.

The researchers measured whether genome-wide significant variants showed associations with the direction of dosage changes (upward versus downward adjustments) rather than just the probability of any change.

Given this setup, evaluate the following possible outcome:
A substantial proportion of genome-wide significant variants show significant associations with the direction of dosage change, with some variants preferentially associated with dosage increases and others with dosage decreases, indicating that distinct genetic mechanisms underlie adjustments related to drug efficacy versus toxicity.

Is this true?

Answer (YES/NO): YES